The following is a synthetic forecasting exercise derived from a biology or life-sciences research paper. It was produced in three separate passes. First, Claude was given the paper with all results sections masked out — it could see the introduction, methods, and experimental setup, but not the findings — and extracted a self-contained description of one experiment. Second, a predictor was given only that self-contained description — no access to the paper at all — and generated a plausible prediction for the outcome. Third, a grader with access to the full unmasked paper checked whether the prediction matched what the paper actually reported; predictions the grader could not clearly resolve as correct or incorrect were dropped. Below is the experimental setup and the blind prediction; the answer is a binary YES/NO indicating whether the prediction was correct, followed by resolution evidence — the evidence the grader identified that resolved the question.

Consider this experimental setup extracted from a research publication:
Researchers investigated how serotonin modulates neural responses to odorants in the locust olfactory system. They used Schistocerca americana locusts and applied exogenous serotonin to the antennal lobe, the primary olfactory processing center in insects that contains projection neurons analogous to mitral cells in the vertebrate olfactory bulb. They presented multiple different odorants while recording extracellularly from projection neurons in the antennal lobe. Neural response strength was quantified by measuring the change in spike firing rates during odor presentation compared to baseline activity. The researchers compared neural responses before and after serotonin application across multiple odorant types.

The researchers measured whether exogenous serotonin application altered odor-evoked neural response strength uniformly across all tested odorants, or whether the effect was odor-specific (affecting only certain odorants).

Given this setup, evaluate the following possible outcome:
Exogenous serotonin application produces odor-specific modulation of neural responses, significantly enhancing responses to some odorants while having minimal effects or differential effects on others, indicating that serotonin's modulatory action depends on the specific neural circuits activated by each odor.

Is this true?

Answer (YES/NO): NO